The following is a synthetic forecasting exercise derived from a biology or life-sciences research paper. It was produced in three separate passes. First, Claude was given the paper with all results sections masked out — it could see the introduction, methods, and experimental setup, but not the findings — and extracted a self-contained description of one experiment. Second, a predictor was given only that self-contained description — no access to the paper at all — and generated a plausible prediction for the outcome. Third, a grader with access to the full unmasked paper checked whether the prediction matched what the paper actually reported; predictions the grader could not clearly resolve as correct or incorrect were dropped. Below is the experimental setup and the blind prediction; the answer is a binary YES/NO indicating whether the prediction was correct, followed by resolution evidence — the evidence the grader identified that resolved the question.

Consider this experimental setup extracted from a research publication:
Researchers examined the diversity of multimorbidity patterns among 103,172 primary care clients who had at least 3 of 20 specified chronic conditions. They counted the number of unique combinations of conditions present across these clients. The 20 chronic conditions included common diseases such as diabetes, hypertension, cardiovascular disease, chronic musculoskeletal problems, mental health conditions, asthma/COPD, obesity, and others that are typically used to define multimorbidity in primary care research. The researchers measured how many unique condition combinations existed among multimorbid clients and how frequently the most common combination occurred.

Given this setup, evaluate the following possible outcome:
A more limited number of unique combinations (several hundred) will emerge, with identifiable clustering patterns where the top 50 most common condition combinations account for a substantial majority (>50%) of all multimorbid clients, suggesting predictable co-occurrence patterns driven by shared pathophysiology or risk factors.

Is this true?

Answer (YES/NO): NO